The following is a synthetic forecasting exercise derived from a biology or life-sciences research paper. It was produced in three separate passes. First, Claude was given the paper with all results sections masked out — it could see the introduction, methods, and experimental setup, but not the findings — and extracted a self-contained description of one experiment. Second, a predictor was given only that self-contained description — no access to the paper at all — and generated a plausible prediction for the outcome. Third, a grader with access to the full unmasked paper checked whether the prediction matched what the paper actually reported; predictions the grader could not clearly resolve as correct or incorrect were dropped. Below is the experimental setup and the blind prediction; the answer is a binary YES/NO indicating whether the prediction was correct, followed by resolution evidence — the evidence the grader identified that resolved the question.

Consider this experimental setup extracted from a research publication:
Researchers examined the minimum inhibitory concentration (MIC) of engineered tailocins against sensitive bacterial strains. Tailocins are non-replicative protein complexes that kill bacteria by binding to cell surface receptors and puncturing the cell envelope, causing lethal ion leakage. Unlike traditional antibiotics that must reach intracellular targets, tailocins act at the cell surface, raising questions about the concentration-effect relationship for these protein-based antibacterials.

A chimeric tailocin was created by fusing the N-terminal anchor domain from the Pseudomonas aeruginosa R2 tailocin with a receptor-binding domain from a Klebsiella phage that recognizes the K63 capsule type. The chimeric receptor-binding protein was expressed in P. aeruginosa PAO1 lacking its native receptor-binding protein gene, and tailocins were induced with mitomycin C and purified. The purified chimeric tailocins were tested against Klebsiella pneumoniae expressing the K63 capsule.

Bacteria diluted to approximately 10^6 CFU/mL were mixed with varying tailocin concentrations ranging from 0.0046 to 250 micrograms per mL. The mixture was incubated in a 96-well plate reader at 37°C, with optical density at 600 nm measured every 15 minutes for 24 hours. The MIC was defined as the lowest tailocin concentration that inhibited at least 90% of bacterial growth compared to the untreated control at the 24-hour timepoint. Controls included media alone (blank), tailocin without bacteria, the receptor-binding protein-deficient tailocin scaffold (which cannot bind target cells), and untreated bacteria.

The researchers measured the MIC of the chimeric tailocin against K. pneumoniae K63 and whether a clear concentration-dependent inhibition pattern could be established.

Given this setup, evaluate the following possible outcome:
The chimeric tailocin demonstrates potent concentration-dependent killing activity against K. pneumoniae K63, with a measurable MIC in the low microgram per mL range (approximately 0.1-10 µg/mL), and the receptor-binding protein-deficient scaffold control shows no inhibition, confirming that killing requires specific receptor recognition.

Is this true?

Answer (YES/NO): NO